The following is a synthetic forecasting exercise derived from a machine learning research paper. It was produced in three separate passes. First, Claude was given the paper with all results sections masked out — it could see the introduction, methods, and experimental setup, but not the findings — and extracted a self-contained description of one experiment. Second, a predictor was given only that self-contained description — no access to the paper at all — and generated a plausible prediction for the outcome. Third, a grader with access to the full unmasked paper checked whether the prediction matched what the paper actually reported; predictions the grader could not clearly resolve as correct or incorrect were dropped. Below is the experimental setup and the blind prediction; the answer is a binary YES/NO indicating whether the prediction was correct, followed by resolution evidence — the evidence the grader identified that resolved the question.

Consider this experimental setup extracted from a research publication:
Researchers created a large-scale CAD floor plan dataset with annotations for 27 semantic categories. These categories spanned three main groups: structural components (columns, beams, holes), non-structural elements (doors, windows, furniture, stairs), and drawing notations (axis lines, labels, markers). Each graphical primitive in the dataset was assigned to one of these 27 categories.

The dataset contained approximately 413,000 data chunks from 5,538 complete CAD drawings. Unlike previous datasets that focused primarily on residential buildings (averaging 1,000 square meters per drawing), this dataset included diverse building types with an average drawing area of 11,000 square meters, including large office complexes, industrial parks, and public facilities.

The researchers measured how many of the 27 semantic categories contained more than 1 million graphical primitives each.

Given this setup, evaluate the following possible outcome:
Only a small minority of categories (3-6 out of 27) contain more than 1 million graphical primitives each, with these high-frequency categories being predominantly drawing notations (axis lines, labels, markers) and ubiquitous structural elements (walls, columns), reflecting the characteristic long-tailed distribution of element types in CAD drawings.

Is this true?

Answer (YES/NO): NO